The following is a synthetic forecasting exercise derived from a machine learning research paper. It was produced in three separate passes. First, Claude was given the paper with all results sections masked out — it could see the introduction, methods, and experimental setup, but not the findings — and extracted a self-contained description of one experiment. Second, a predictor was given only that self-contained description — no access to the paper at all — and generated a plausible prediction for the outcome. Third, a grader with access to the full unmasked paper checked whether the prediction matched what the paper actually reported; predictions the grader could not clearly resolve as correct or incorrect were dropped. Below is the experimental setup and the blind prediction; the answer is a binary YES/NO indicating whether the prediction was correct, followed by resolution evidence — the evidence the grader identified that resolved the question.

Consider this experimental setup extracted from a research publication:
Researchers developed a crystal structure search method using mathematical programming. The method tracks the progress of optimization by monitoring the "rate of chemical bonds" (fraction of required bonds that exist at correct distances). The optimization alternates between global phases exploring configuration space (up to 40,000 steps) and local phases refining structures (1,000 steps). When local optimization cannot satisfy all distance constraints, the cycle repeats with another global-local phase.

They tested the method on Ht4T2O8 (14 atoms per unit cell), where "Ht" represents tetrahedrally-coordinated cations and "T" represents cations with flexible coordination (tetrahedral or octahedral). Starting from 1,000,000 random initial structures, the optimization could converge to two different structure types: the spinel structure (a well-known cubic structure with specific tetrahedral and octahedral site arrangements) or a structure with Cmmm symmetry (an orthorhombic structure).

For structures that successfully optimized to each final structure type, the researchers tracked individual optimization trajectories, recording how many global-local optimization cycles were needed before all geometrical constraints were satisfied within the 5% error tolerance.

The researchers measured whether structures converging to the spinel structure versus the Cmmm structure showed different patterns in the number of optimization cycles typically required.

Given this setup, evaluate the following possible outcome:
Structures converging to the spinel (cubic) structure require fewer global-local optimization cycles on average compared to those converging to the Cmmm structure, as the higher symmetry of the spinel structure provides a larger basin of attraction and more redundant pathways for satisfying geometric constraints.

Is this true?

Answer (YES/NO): YES